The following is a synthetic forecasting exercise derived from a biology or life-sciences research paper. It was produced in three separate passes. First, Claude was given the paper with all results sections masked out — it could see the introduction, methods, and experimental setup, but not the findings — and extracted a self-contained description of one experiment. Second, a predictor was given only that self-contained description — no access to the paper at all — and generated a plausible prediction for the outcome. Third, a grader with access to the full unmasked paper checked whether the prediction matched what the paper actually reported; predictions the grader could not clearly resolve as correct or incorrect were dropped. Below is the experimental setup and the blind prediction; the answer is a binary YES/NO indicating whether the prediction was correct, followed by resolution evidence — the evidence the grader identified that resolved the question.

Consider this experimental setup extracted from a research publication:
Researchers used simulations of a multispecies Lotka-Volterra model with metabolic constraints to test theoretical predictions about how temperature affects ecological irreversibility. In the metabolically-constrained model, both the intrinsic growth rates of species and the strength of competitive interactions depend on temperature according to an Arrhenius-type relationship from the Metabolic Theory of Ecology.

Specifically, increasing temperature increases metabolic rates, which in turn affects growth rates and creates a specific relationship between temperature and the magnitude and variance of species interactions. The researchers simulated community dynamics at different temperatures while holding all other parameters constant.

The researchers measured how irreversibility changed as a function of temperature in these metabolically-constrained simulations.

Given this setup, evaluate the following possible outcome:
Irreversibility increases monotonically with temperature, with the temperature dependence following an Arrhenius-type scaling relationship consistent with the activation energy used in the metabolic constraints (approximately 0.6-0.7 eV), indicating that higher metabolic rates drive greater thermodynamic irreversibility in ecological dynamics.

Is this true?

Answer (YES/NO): NO